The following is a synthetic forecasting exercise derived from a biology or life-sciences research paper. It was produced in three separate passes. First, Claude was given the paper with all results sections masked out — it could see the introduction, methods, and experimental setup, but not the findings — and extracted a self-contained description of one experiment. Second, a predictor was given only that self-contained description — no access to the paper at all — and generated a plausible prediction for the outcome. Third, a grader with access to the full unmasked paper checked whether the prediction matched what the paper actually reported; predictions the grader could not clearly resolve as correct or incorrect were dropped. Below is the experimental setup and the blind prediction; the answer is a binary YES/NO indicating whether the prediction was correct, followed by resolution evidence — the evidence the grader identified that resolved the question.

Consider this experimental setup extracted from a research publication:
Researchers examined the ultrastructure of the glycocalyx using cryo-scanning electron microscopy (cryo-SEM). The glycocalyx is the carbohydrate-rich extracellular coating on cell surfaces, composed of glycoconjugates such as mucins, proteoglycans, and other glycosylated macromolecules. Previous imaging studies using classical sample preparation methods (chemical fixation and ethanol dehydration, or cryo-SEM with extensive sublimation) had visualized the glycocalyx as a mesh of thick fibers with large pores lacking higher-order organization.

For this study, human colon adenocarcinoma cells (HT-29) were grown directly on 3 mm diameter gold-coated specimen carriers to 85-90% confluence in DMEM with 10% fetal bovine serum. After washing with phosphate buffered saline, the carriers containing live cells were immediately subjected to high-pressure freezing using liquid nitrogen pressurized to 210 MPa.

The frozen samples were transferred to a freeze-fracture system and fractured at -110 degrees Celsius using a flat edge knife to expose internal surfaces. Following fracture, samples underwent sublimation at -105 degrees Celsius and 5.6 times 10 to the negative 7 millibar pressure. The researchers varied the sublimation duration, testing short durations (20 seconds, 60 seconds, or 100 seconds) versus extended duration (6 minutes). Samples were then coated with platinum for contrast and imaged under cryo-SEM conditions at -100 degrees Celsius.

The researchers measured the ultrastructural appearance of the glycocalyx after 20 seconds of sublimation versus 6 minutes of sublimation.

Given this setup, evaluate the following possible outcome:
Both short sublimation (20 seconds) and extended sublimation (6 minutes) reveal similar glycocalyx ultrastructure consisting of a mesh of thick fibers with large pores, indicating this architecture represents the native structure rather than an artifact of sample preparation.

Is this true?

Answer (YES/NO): NO